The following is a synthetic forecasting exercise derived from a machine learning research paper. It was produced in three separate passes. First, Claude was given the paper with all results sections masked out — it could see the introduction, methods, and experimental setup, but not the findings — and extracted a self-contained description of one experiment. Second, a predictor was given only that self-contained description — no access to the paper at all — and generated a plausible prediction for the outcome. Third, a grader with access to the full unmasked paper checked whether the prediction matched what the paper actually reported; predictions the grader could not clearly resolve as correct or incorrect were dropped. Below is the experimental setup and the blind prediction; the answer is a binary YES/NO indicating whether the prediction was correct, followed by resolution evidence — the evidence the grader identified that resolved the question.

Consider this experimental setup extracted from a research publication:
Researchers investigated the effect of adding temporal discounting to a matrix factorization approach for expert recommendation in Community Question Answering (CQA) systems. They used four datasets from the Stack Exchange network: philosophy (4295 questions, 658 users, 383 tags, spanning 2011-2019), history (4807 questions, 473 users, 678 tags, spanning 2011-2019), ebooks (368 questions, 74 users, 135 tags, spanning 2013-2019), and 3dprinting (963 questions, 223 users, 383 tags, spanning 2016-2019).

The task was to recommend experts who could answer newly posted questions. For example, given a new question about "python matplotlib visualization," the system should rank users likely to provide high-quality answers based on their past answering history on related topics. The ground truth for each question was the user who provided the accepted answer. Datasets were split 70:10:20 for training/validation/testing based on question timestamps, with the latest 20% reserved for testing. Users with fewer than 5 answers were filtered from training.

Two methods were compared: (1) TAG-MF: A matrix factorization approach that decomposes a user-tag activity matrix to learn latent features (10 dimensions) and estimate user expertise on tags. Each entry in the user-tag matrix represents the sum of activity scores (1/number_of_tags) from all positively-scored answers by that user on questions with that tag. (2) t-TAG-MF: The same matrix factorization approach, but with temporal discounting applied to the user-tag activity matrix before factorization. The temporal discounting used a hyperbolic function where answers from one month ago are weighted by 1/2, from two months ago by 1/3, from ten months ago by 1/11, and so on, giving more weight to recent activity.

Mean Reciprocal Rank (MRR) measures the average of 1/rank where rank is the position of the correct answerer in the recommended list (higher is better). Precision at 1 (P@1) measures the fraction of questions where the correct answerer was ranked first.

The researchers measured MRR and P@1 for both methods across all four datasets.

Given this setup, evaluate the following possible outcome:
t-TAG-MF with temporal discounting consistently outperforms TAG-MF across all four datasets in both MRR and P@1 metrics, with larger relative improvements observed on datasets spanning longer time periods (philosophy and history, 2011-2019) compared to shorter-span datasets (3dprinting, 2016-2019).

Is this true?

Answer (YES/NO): YES